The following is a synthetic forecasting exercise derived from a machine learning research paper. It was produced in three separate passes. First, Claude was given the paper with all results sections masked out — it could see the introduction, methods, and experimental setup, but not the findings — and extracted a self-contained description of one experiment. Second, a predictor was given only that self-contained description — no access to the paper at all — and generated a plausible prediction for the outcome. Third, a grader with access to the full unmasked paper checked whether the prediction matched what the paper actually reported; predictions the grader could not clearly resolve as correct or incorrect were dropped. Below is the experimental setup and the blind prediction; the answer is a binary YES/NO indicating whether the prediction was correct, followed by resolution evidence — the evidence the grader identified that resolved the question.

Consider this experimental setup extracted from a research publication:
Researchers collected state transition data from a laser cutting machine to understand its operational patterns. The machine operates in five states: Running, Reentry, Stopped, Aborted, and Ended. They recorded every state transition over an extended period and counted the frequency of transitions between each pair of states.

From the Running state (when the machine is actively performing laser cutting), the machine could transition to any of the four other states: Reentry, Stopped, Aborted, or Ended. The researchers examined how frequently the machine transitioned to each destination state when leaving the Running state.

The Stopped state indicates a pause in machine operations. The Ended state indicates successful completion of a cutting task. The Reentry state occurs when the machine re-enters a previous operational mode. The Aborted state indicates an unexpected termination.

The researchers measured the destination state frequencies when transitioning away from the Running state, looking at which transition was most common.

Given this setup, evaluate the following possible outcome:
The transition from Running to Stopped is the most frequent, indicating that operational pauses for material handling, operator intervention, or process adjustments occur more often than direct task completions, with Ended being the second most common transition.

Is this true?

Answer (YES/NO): YES